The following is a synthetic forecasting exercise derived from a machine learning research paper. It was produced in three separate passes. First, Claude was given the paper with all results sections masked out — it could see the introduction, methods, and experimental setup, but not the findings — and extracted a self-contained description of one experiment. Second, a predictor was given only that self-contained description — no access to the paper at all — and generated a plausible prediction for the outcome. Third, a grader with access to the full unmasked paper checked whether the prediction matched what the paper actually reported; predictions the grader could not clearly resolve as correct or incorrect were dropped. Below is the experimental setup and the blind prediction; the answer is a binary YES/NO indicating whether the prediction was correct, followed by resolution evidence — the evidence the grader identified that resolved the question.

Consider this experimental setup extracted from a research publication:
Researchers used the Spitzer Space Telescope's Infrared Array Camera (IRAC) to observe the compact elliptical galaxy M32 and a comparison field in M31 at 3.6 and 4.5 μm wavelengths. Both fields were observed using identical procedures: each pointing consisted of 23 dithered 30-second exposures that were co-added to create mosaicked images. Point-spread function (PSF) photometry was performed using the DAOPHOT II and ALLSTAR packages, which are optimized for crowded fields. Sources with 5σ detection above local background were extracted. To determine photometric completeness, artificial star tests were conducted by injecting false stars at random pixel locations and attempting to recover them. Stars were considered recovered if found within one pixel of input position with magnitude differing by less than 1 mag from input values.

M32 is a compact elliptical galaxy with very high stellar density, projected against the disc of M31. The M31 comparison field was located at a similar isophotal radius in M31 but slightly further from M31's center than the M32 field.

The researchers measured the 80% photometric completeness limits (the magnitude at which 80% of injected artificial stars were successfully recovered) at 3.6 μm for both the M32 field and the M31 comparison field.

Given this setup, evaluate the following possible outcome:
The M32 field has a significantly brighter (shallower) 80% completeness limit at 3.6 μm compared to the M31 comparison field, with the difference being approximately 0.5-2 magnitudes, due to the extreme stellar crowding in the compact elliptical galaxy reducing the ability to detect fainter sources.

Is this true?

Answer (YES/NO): NO